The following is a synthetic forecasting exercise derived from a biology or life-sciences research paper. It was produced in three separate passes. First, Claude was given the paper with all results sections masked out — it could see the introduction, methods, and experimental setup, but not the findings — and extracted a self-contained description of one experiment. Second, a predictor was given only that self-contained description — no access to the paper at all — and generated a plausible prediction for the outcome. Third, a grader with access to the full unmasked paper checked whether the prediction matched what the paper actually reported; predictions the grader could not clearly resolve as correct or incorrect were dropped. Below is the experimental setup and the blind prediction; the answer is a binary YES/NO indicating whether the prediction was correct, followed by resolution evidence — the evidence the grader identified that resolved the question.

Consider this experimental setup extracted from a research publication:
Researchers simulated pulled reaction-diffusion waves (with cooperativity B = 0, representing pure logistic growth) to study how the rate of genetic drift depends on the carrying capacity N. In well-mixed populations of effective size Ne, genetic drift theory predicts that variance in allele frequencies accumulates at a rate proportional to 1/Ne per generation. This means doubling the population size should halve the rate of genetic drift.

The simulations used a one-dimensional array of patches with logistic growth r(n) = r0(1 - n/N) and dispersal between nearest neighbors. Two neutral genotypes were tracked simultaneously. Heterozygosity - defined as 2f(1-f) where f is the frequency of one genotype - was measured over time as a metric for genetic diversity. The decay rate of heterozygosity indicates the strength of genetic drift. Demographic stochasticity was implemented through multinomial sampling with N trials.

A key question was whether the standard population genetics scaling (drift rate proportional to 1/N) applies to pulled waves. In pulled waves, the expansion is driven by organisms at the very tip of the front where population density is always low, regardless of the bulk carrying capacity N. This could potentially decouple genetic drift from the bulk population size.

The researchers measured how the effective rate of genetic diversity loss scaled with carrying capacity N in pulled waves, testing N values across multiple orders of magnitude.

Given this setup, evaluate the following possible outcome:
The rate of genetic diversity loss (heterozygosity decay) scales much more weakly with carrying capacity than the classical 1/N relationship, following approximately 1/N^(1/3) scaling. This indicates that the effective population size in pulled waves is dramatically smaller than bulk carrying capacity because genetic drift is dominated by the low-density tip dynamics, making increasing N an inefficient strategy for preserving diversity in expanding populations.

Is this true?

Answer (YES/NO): NO